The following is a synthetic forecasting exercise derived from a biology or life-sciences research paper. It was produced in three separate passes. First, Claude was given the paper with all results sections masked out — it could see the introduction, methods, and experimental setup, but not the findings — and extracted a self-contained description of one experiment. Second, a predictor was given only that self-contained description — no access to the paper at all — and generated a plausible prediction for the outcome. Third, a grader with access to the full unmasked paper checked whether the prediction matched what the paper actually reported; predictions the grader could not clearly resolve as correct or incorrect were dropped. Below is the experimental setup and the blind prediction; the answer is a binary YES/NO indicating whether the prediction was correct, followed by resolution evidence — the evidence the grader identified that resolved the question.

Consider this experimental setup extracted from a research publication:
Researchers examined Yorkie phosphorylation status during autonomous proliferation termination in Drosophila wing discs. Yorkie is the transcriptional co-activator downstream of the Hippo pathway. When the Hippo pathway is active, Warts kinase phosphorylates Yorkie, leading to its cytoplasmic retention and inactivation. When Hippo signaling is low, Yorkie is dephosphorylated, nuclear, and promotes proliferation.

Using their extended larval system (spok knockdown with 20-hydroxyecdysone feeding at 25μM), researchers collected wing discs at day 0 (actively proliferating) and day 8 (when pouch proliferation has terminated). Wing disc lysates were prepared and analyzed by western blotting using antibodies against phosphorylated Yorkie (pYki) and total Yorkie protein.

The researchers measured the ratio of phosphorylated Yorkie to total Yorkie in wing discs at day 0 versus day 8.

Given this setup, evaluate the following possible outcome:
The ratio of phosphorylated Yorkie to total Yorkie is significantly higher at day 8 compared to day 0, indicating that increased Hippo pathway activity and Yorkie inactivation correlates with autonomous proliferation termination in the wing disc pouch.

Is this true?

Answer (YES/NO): NO